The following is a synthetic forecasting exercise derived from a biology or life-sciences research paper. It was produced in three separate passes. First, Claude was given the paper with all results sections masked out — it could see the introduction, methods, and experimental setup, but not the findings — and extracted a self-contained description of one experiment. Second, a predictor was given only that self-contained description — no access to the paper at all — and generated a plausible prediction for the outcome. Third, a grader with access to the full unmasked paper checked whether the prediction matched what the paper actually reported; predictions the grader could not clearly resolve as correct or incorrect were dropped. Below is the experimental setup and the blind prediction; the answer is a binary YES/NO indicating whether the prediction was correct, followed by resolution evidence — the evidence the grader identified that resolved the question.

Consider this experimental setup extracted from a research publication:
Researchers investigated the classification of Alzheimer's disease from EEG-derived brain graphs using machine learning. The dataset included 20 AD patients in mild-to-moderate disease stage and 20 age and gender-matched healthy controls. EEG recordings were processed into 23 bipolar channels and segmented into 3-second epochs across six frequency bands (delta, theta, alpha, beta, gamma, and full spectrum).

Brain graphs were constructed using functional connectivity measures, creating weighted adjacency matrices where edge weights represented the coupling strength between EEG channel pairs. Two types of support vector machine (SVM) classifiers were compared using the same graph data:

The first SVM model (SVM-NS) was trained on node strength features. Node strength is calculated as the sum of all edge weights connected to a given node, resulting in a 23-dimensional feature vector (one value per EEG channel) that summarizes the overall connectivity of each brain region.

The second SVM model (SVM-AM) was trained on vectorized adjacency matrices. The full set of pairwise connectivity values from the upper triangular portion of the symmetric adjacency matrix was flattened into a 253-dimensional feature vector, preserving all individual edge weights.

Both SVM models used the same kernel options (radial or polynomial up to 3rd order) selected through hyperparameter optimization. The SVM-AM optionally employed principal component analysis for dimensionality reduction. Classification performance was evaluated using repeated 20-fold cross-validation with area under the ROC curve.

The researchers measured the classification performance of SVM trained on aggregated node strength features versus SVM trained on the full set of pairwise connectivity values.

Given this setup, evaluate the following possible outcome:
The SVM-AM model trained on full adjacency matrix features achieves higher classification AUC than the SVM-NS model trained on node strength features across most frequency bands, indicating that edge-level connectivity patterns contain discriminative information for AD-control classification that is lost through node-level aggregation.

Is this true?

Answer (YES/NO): NO